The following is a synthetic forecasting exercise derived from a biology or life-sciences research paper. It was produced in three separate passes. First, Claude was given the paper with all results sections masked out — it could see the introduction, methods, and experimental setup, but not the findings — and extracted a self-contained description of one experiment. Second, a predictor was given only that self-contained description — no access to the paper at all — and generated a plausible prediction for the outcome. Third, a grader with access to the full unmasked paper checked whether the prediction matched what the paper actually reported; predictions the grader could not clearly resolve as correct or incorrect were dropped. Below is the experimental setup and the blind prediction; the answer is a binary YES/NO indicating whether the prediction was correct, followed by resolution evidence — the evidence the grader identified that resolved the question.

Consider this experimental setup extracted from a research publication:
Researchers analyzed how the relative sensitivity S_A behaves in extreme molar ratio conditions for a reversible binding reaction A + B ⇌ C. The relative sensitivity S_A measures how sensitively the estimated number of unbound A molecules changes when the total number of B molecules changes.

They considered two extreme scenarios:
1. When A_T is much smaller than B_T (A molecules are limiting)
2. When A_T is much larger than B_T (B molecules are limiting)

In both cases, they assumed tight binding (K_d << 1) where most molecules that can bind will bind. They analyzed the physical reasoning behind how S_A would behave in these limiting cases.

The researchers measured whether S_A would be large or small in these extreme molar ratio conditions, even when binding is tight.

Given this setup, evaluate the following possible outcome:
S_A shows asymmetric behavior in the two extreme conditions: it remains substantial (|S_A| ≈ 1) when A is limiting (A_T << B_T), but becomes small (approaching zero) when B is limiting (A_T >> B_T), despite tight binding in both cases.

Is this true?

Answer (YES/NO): NO